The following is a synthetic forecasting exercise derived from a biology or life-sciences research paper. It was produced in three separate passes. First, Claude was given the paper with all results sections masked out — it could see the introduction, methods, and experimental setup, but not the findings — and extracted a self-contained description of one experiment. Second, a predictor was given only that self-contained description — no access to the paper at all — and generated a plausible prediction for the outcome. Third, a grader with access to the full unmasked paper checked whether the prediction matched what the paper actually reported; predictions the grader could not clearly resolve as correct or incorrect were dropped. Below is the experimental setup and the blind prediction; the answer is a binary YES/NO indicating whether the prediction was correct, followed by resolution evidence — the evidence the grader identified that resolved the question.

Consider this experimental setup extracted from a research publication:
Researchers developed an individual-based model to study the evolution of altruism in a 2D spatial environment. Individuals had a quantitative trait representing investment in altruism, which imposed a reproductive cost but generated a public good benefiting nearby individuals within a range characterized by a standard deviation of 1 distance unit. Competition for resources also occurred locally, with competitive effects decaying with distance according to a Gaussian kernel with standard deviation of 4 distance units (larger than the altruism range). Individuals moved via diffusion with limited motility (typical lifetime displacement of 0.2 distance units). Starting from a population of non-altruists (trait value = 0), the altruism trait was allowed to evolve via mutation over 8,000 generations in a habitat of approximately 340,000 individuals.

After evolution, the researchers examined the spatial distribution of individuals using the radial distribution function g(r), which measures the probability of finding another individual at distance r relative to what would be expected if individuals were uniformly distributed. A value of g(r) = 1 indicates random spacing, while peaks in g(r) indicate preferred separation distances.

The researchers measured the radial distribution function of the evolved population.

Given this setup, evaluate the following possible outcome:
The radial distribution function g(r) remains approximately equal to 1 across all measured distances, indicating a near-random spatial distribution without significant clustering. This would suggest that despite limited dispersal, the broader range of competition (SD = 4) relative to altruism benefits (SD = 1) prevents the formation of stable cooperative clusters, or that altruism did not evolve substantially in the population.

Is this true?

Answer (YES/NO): NO